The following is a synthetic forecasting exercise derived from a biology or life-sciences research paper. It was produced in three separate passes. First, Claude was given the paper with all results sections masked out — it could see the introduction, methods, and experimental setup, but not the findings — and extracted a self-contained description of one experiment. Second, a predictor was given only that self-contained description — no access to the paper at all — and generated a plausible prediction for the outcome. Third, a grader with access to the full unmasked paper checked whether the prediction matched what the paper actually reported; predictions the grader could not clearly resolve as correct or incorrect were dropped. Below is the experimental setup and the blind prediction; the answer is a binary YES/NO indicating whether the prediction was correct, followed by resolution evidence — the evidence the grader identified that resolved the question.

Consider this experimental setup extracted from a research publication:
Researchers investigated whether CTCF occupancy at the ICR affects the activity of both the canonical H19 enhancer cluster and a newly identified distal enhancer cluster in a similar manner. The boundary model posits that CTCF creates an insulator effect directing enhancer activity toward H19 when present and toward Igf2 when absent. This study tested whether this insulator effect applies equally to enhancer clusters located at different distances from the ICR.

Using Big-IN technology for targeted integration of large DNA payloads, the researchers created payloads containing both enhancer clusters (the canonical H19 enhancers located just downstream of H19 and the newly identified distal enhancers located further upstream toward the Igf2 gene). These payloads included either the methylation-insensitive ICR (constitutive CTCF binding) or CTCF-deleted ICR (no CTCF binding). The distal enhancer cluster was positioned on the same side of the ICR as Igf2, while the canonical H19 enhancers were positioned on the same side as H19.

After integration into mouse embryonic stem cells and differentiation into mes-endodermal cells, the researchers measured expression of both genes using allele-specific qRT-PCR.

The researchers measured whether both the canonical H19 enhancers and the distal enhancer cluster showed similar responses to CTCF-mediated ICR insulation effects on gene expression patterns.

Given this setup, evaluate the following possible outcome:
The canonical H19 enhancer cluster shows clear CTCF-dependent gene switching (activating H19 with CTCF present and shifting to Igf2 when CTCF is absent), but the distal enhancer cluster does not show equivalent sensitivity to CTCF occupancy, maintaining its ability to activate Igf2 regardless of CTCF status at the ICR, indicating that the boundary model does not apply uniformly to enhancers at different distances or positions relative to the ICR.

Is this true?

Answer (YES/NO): NO